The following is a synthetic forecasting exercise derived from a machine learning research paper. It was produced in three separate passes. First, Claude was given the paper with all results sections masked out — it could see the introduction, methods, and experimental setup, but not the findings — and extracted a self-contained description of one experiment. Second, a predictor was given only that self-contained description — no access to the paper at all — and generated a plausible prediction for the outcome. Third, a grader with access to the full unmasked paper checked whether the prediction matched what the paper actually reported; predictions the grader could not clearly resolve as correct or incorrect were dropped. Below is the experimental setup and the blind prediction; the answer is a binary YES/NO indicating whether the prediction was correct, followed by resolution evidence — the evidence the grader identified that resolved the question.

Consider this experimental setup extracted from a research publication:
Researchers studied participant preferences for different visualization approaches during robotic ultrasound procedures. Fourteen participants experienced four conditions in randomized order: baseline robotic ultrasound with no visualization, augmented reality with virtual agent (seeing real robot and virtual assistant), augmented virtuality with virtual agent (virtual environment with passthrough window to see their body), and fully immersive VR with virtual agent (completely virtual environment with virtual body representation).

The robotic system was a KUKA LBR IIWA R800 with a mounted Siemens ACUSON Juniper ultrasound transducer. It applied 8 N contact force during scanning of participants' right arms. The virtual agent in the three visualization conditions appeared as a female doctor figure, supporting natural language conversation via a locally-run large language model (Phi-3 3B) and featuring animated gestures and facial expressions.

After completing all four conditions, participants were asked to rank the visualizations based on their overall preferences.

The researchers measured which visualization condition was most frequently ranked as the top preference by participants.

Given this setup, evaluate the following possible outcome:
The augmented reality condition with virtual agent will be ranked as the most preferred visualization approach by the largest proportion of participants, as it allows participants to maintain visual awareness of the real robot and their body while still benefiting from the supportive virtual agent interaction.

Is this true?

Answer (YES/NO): YES